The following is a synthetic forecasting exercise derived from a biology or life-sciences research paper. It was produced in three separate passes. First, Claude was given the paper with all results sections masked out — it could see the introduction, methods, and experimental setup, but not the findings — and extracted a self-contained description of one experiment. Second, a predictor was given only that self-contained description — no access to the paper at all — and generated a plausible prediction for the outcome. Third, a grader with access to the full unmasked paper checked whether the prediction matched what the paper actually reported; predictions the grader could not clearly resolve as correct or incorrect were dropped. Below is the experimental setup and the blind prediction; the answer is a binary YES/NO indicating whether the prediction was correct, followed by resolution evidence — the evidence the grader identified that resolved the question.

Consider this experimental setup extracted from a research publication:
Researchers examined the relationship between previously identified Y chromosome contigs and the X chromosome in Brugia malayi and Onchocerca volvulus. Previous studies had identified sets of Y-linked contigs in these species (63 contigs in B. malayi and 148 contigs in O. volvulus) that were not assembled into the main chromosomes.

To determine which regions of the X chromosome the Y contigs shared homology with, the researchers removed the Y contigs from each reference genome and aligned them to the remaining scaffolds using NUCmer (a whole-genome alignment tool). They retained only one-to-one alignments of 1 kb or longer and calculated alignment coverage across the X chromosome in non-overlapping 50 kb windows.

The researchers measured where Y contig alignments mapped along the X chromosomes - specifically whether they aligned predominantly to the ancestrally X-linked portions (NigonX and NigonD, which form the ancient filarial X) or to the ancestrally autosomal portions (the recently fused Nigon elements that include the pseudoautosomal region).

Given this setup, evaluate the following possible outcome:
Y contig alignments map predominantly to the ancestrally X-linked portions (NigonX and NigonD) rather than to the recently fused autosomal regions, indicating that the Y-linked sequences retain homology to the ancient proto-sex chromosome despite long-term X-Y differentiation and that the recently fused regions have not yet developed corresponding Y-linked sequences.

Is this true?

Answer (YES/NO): NO